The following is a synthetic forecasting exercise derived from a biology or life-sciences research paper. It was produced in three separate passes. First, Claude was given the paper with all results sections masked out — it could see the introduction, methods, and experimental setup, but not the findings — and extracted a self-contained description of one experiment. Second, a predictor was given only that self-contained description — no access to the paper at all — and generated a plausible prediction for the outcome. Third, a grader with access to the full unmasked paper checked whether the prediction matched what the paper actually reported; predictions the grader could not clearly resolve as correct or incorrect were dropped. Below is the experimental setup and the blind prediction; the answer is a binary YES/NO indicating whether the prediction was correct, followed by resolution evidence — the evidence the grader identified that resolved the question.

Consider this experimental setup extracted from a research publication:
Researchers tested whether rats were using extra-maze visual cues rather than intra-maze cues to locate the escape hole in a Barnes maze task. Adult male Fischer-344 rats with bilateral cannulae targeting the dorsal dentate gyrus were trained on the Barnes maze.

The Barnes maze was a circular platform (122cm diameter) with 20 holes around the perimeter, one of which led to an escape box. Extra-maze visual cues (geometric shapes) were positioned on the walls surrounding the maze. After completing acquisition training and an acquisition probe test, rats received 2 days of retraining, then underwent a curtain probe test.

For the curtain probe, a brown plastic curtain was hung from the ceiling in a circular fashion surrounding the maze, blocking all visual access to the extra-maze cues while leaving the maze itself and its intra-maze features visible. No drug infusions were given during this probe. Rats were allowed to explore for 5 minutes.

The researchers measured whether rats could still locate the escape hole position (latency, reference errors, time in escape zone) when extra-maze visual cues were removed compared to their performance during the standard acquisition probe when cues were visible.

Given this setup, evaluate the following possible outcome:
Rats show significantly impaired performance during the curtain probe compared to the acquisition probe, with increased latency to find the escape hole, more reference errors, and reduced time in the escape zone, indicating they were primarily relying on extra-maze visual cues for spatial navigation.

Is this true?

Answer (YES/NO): YES